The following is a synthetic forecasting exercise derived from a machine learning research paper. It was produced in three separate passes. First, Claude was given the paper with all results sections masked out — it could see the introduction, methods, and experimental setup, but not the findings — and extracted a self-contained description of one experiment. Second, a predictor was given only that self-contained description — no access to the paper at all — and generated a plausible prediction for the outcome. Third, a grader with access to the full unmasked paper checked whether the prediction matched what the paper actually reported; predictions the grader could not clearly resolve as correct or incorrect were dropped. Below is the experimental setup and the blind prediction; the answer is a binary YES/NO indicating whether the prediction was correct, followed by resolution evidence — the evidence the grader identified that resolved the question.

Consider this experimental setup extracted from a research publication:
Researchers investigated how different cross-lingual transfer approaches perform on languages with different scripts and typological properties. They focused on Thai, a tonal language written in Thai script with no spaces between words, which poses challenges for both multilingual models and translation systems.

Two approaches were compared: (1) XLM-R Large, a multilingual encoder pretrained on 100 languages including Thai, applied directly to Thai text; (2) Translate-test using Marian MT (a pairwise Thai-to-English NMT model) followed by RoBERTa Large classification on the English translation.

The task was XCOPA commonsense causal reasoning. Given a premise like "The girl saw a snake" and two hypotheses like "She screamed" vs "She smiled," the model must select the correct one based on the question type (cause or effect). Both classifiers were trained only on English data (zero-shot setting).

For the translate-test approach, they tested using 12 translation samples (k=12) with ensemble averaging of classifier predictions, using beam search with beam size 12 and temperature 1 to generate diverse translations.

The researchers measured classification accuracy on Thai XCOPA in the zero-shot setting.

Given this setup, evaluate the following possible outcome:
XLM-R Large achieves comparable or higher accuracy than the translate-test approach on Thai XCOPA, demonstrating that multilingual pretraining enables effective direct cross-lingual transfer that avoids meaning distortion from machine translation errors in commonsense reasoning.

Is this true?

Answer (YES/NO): NO